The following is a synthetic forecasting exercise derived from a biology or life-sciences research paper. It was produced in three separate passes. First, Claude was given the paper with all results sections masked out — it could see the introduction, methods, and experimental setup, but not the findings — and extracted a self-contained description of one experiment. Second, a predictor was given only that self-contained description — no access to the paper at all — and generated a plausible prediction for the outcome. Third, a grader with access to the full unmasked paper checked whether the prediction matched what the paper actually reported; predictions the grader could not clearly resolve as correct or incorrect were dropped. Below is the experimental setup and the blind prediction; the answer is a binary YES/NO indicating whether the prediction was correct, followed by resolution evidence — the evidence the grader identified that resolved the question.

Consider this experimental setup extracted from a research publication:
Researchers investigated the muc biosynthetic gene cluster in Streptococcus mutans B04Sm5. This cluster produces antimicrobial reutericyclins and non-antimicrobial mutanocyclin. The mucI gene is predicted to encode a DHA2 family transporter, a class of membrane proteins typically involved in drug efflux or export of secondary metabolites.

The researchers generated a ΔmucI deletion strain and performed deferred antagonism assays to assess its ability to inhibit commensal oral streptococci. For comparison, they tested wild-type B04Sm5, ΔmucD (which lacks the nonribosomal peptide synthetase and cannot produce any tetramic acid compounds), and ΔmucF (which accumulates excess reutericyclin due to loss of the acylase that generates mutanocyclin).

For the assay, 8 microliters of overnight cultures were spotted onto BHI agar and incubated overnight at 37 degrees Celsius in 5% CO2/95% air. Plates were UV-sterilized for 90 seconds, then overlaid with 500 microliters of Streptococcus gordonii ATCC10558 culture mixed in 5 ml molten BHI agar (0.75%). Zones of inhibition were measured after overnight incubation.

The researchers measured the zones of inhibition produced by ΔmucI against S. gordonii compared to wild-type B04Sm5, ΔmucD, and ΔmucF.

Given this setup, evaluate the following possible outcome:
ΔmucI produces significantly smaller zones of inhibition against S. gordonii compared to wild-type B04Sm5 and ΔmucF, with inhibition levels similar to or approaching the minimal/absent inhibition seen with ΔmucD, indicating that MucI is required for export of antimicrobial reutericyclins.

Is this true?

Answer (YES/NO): NO